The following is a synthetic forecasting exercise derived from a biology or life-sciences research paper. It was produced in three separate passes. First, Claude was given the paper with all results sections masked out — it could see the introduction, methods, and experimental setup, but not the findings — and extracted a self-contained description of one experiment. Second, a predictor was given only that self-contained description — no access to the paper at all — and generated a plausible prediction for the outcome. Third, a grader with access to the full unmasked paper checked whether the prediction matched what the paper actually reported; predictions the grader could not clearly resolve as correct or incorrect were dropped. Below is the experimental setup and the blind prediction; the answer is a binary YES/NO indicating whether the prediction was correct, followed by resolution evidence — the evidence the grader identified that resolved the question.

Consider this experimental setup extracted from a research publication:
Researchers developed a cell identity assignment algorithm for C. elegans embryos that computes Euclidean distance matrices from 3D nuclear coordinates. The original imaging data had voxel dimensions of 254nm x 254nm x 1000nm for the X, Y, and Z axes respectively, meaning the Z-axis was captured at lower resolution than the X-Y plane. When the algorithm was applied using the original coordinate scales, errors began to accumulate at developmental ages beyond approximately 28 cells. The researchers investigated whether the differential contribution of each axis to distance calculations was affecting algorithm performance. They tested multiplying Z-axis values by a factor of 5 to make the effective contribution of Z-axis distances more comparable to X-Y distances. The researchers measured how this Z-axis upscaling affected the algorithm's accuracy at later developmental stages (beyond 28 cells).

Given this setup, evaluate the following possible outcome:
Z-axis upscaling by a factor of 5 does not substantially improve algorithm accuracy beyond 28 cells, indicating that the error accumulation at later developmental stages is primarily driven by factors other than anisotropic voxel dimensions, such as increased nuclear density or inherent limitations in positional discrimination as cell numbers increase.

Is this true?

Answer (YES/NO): NO